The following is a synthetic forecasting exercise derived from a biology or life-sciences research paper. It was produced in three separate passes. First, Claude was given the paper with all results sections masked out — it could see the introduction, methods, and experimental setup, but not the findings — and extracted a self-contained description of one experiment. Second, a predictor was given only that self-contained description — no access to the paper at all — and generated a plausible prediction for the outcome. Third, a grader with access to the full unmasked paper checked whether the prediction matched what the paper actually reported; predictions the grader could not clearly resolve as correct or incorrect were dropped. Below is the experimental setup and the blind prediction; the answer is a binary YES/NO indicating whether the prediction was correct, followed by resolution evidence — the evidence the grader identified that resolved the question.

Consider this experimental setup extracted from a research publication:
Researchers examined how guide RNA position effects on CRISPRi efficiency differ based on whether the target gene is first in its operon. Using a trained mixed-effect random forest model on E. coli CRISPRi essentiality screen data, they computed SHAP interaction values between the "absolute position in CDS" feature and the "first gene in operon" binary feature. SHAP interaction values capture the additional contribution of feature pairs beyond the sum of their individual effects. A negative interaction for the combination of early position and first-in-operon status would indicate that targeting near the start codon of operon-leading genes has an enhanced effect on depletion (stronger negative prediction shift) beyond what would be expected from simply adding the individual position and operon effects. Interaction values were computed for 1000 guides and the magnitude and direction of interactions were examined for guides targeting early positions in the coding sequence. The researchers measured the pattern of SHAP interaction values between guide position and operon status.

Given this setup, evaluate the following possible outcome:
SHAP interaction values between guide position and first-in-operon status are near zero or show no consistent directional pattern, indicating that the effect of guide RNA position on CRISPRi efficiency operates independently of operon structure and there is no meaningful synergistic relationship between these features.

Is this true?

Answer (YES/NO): NO